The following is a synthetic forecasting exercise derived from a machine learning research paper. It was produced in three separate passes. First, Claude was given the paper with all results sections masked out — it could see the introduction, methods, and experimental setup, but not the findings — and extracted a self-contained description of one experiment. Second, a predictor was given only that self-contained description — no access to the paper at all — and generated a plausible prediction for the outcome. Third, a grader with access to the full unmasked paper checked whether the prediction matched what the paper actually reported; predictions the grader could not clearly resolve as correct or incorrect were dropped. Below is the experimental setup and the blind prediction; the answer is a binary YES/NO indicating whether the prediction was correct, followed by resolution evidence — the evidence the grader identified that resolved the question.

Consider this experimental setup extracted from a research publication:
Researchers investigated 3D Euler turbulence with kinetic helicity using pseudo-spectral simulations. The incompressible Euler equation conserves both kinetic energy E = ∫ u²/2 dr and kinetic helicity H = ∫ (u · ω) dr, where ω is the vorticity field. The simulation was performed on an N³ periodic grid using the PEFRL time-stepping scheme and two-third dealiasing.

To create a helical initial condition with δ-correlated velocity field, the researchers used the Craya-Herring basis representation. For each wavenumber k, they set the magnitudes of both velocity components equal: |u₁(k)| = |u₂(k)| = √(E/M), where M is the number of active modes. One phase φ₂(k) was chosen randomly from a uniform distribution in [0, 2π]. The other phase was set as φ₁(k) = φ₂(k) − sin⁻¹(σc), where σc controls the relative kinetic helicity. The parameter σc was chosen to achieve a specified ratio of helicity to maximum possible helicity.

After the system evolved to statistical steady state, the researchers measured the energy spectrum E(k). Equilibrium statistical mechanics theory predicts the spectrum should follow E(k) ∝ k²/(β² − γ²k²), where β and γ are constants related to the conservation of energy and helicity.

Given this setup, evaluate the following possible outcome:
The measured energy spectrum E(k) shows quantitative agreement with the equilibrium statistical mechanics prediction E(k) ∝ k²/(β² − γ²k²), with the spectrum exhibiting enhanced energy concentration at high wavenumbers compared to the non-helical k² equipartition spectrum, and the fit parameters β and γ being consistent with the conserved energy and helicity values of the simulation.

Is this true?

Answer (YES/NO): YES